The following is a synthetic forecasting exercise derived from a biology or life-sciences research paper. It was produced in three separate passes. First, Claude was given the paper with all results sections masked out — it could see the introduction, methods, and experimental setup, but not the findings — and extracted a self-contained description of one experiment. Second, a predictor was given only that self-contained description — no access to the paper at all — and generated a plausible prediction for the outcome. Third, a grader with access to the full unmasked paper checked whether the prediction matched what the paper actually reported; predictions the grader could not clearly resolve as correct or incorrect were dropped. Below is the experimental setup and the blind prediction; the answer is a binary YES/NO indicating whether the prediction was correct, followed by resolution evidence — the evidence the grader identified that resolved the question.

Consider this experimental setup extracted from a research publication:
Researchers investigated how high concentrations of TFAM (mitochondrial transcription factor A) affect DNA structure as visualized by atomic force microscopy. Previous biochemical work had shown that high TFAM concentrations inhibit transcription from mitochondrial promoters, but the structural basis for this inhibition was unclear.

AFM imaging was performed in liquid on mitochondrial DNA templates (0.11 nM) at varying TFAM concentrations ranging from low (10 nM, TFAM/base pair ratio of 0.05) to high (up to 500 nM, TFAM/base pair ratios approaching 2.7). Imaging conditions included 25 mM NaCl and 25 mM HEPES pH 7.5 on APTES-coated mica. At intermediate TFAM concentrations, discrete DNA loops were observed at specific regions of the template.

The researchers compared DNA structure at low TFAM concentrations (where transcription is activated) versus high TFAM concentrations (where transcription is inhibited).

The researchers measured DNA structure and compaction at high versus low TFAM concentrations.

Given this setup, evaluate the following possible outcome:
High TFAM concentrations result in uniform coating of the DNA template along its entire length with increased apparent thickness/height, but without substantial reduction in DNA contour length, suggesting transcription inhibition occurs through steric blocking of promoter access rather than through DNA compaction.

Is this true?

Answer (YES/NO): NO